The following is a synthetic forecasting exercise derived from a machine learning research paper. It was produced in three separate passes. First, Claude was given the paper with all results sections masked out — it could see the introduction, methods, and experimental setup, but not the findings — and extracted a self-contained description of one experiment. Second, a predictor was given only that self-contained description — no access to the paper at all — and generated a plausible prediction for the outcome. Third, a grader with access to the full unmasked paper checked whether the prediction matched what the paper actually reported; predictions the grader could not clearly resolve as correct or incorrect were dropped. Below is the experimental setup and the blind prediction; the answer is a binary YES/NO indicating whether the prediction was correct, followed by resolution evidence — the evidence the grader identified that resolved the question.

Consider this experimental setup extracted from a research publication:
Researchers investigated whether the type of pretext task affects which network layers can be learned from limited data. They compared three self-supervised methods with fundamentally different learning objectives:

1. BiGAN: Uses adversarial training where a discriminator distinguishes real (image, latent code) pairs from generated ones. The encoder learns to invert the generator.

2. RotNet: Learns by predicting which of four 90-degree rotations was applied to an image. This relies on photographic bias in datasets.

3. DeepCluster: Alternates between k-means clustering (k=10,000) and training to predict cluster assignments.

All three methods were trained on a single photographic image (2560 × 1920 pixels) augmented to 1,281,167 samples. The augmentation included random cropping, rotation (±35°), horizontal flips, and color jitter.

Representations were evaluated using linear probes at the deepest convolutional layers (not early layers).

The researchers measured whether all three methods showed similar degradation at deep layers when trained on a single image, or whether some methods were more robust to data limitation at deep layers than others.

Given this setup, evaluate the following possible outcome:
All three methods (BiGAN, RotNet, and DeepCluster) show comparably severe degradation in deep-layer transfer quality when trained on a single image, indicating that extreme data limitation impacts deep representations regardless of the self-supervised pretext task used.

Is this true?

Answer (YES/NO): NO